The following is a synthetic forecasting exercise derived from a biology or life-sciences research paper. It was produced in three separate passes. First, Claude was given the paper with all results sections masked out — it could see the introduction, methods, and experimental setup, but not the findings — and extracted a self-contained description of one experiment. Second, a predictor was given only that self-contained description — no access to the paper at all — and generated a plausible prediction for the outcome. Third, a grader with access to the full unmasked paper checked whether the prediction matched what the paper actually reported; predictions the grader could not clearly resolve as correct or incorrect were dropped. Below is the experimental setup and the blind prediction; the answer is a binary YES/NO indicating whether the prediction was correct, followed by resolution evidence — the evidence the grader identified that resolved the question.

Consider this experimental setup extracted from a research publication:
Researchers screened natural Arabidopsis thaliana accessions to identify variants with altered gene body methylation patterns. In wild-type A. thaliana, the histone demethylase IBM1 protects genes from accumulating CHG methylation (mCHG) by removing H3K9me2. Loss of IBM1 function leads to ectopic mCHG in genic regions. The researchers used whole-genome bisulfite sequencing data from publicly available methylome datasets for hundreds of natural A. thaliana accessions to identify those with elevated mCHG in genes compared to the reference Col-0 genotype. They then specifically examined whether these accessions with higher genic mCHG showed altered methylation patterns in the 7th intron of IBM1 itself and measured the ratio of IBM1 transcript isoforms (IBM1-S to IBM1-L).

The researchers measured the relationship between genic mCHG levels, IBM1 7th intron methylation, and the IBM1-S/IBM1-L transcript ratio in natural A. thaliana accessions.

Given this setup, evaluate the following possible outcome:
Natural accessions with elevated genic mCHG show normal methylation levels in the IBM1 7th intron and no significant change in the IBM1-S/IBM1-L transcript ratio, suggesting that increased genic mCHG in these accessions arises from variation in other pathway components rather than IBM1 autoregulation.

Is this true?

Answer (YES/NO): NO